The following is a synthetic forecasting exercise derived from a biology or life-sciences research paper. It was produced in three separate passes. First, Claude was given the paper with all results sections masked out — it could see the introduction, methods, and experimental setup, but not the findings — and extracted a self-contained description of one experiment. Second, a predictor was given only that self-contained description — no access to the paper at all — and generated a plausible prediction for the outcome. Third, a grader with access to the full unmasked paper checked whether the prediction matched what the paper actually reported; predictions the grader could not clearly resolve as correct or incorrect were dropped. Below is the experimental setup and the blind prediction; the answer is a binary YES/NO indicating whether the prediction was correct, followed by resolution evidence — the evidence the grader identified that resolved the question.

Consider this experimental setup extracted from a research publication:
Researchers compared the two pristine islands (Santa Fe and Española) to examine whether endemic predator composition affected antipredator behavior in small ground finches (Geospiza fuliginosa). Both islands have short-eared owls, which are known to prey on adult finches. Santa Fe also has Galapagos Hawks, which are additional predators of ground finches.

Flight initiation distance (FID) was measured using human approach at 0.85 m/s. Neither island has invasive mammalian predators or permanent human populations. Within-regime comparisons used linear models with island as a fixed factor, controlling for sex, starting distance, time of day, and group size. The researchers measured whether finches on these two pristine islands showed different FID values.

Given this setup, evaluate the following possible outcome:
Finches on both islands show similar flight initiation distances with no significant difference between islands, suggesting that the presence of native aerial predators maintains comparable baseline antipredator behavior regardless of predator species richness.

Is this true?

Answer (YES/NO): YES